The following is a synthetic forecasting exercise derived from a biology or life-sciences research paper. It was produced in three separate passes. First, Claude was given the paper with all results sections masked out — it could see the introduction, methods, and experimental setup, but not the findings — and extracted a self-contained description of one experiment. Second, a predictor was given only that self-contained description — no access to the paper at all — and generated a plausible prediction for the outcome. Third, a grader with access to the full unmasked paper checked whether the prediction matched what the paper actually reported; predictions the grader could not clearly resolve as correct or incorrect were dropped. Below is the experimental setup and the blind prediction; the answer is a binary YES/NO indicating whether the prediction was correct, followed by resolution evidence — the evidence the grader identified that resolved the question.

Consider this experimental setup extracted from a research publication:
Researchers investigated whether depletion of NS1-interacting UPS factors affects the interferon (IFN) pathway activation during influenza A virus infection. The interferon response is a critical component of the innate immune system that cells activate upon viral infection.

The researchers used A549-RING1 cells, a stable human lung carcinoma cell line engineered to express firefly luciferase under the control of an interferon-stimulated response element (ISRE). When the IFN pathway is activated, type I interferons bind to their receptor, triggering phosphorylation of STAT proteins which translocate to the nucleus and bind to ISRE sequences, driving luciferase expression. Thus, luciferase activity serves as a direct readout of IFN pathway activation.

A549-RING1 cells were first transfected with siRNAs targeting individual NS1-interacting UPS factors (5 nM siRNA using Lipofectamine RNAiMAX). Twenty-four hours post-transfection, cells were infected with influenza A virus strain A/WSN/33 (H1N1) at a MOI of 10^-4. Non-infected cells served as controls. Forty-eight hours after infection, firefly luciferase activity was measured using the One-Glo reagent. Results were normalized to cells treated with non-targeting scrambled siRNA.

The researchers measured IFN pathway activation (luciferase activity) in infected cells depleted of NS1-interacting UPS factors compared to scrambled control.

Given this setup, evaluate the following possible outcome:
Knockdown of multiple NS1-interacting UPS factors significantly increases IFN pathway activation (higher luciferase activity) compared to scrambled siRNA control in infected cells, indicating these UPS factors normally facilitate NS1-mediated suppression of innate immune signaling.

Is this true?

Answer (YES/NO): YES